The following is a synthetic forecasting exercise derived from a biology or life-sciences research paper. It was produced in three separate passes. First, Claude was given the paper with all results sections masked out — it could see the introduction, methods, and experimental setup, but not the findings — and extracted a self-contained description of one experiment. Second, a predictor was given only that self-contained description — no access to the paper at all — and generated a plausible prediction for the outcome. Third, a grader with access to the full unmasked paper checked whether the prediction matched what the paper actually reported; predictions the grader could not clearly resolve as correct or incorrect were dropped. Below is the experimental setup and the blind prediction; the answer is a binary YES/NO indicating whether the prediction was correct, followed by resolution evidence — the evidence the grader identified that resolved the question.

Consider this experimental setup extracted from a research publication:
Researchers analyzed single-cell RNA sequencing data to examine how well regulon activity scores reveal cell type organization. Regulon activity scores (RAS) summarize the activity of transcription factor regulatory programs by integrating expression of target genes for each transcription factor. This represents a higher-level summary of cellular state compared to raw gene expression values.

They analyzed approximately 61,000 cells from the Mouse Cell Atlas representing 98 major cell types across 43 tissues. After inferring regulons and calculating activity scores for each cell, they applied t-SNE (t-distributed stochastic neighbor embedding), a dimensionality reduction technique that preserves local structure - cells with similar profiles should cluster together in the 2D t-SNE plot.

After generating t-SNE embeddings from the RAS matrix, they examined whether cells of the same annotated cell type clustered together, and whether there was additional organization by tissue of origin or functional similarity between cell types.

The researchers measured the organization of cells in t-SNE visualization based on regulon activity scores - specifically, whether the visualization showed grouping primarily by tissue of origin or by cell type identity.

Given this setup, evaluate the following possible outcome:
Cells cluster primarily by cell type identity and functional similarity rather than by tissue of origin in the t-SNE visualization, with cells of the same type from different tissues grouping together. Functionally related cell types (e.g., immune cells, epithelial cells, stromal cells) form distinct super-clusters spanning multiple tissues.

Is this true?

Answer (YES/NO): YES